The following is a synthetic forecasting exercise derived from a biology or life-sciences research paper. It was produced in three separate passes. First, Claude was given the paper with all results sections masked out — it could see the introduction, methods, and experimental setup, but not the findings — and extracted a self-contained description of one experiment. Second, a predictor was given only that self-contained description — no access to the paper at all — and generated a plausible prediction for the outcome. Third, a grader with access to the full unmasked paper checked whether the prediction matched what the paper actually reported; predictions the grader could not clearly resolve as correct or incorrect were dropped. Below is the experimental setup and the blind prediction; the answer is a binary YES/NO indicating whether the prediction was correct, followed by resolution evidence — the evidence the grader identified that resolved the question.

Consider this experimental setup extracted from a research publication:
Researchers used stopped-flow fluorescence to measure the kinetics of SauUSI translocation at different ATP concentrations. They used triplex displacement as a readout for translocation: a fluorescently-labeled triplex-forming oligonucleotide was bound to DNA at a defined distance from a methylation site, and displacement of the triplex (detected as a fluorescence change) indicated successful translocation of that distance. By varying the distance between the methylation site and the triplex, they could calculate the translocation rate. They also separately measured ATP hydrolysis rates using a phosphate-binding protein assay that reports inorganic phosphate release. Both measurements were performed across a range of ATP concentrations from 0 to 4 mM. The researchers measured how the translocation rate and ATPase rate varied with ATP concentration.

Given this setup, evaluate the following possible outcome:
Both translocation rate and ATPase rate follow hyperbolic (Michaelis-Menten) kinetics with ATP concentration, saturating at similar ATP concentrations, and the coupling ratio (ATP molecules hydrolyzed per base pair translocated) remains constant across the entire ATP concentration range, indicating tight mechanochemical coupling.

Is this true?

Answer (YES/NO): YES